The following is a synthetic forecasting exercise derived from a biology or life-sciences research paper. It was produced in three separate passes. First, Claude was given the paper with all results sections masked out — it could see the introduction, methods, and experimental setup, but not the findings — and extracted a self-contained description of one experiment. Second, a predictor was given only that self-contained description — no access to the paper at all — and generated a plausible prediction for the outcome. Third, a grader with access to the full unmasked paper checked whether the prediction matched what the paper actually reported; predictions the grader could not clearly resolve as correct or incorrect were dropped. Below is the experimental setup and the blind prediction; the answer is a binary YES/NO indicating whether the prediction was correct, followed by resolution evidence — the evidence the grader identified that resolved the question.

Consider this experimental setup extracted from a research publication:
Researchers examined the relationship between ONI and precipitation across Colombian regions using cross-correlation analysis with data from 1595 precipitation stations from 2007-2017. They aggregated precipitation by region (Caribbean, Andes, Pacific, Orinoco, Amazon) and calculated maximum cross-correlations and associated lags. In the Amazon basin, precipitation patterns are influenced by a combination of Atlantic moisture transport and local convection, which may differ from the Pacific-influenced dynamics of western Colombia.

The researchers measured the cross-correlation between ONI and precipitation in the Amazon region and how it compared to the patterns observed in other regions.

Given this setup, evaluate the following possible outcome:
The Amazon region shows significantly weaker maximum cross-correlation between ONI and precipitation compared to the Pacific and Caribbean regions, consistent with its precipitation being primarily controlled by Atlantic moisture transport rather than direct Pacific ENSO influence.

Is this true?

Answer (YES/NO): YES